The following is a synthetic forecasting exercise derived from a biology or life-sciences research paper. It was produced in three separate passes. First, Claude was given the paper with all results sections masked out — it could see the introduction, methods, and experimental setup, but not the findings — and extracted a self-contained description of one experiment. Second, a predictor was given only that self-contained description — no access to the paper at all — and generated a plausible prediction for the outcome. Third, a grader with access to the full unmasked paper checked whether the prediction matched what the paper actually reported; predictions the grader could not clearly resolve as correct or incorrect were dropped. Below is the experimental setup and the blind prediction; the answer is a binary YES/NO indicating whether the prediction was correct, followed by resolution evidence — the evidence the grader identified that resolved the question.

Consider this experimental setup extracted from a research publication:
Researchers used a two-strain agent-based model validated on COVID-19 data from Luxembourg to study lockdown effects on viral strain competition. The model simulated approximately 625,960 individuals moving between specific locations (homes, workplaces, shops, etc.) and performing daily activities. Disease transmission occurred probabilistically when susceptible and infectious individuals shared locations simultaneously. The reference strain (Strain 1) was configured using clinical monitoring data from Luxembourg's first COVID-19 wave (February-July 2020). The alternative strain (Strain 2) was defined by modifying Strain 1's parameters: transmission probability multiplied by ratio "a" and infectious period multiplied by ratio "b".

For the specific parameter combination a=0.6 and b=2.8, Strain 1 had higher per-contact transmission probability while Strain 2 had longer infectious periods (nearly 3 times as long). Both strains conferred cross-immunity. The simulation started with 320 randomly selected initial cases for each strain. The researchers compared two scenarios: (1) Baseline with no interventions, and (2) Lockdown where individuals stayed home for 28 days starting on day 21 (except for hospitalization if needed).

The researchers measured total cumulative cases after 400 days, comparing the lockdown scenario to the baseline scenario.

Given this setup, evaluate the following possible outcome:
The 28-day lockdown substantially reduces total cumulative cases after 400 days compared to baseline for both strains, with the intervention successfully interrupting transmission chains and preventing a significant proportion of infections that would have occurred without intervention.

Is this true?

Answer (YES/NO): NO